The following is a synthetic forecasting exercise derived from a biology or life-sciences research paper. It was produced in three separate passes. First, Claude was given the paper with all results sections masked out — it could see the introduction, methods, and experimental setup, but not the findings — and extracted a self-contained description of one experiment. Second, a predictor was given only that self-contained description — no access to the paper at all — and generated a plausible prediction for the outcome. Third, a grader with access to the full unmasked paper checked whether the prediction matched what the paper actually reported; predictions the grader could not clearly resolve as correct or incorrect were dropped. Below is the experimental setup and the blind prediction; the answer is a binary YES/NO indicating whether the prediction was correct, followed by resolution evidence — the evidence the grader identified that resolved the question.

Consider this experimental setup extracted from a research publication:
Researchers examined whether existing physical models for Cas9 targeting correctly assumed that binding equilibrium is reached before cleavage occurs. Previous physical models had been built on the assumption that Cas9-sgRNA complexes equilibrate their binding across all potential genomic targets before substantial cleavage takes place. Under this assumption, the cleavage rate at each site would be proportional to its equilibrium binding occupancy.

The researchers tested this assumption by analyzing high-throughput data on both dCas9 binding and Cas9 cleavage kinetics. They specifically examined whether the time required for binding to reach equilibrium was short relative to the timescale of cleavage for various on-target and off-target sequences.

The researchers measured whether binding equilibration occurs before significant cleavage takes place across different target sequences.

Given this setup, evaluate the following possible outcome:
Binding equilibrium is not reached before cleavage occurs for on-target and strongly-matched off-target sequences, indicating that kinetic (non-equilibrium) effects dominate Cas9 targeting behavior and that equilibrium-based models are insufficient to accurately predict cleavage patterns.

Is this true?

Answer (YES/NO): YES